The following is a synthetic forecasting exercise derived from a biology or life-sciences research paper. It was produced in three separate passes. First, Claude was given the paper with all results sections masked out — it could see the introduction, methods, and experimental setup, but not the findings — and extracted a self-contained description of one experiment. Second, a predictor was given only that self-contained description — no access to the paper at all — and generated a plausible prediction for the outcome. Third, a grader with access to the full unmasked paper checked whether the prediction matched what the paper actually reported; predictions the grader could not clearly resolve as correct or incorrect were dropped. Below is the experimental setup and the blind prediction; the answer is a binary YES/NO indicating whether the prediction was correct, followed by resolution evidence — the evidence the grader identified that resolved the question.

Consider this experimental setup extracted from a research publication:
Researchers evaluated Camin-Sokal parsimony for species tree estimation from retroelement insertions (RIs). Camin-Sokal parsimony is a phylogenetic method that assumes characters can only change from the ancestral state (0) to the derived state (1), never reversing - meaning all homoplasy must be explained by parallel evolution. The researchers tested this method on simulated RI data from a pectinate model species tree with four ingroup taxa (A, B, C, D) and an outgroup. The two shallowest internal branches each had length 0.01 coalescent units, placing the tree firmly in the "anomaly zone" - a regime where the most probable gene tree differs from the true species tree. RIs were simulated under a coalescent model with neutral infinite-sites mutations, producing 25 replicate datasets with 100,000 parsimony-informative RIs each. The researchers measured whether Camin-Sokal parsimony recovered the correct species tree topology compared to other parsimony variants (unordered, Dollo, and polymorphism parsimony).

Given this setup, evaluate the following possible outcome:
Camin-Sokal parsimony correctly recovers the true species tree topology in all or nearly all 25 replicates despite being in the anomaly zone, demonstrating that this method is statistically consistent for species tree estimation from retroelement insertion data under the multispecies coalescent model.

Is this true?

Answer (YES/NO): NO